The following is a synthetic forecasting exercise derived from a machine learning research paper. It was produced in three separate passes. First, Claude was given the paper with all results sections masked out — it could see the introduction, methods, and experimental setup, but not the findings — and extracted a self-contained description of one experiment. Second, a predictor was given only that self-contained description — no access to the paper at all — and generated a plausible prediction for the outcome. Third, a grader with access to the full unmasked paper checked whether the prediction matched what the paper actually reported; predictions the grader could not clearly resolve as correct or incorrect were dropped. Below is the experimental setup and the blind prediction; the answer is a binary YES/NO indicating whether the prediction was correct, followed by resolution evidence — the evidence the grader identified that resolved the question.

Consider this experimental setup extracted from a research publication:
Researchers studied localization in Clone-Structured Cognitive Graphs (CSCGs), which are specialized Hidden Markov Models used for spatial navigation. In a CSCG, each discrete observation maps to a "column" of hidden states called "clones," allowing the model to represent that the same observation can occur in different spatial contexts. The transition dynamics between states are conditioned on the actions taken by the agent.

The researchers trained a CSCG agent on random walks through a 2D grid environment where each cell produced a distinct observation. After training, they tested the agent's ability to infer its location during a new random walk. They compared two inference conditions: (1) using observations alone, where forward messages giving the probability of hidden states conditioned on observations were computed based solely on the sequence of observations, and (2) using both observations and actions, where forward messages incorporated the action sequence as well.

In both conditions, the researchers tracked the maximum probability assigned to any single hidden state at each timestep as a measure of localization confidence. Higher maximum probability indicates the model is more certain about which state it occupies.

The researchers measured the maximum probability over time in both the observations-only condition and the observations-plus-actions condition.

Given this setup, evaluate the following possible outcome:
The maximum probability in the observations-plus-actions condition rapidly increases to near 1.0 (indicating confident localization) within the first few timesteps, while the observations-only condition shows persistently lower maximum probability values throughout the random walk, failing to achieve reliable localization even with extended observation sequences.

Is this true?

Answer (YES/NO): NO